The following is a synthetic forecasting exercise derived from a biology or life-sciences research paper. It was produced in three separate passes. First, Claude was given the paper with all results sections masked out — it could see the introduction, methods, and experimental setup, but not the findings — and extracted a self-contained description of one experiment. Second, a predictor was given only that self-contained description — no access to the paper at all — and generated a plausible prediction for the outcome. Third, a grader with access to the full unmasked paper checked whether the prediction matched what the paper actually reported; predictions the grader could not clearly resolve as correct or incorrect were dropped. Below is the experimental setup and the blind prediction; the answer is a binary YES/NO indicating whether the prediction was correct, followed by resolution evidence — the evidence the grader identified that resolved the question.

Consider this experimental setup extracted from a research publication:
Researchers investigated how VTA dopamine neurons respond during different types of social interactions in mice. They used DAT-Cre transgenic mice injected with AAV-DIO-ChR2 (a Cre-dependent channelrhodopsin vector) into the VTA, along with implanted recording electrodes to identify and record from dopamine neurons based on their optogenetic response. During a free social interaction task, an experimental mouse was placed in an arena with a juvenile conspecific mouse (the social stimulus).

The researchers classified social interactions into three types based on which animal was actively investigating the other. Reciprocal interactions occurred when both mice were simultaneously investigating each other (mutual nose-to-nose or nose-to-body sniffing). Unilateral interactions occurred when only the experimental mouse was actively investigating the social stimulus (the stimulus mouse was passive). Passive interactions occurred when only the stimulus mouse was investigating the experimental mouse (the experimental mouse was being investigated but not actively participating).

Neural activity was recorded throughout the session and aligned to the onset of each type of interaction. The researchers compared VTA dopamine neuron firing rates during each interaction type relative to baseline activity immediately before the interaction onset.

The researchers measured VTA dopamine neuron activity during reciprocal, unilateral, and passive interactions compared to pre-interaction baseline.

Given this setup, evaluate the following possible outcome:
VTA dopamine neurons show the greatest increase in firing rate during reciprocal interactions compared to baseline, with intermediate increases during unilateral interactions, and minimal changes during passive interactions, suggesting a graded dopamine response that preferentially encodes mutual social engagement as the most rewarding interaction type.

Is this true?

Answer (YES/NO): NO